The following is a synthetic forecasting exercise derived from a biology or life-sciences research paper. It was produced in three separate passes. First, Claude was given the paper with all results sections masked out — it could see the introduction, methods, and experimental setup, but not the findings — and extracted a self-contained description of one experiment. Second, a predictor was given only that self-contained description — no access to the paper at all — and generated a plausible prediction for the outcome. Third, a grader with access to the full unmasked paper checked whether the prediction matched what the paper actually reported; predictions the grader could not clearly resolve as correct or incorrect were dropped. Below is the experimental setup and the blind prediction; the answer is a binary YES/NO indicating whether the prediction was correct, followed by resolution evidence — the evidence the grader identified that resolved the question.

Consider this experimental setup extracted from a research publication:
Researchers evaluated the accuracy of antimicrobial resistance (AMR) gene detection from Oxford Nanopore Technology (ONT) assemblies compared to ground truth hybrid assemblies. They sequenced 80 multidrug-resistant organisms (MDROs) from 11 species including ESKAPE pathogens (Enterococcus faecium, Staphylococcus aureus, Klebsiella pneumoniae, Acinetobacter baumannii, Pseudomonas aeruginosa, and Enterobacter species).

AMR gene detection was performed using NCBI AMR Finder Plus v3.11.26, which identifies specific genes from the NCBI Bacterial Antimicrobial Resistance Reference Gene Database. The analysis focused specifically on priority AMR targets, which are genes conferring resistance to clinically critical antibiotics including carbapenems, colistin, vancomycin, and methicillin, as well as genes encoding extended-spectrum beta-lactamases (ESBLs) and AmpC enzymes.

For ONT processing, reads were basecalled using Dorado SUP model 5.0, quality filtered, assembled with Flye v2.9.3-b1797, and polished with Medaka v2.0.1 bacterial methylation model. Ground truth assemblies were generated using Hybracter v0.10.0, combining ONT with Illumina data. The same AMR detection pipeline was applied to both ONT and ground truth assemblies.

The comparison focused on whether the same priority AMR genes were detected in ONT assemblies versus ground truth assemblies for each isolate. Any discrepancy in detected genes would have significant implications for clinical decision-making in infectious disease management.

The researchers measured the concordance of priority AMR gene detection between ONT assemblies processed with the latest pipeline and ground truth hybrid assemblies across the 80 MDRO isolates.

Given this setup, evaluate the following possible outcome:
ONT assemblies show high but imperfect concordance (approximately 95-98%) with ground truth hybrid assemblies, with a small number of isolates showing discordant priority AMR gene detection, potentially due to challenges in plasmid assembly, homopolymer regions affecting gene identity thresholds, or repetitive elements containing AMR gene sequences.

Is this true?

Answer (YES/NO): NO